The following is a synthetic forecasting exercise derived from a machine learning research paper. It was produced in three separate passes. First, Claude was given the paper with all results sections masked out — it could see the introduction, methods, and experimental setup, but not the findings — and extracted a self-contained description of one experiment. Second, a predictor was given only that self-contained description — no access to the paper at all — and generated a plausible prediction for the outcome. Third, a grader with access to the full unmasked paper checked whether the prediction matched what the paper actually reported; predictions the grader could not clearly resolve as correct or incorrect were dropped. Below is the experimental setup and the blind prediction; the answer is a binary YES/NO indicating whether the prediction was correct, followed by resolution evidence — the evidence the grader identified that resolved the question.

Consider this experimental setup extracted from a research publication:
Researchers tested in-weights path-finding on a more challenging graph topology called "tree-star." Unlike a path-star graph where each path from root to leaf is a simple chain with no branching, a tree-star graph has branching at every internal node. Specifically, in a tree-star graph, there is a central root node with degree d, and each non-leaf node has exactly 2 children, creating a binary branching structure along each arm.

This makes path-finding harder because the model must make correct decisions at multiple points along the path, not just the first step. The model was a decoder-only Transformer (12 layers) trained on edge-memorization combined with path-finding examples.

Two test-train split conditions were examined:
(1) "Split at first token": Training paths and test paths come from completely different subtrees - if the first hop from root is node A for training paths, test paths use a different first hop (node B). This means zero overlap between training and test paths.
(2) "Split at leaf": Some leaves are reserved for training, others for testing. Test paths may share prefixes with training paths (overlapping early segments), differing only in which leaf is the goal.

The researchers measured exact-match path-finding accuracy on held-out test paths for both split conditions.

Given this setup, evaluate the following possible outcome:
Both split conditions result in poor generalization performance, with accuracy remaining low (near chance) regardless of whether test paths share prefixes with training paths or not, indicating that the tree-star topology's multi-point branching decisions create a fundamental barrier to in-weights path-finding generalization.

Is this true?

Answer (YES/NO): NO